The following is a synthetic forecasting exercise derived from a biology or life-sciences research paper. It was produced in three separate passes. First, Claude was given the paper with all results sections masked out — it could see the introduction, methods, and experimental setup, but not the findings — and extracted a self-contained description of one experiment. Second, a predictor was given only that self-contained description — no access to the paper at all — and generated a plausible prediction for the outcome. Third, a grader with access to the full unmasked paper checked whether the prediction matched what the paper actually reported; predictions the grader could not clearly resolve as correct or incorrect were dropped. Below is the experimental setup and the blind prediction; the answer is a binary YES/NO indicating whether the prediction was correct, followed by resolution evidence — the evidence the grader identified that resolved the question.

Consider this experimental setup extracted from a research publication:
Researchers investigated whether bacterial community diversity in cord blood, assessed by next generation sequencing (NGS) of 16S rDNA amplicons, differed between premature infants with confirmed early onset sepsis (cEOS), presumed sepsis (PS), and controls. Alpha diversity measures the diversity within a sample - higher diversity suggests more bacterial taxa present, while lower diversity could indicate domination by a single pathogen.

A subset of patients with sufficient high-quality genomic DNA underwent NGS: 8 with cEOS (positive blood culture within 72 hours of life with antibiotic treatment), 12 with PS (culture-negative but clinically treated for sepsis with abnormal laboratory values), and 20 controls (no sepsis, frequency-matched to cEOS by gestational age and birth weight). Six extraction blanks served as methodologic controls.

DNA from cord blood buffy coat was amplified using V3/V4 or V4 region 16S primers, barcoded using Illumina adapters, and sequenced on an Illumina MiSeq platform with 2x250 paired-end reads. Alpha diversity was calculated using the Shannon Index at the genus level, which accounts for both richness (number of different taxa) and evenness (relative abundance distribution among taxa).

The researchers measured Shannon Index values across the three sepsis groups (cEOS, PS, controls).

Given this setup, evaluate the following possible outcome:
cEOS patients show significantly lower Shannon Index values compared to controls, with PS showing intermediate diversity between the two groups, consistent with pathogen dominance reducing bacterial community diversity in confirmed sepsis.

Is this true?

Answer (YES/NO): NO